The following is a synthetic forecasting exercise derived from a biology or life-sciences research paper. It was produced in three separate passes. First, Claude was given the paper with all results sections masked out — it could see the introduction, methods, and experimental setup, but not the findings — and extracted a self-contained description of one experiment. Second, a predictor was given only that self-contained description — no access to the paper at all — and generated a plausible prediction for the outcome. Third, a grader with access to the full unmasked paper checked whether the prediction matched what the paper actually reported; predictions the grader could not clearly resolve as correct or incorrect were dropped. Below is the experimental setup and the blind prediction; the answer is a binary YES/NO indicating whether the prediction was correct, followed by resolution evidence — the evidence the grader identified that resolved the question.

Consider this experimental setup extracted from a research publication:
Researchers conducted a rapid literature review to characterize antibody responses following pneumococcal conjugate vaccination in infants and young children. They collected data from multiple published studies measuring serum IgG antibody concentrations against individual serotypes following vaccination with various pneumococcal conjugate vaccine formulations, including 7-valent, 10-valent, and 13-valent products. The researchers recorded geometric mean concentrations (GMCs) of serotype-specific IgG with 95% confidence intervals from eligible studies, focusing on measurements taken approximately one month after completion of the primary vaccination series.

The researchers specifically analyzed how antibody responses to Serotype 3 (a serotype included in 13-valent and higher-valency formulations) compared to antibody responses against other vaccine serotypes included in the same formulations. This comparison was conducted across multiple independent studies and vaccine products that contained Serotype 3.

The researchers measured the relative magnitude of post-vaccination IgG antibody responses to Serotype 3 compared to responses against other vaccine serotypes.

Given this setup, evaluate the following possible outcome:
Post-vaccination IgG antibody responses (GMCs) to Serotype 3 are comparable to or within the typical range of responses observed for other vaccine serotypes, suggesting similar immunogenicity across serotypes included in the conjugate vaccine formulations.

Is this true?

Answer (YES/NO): NO